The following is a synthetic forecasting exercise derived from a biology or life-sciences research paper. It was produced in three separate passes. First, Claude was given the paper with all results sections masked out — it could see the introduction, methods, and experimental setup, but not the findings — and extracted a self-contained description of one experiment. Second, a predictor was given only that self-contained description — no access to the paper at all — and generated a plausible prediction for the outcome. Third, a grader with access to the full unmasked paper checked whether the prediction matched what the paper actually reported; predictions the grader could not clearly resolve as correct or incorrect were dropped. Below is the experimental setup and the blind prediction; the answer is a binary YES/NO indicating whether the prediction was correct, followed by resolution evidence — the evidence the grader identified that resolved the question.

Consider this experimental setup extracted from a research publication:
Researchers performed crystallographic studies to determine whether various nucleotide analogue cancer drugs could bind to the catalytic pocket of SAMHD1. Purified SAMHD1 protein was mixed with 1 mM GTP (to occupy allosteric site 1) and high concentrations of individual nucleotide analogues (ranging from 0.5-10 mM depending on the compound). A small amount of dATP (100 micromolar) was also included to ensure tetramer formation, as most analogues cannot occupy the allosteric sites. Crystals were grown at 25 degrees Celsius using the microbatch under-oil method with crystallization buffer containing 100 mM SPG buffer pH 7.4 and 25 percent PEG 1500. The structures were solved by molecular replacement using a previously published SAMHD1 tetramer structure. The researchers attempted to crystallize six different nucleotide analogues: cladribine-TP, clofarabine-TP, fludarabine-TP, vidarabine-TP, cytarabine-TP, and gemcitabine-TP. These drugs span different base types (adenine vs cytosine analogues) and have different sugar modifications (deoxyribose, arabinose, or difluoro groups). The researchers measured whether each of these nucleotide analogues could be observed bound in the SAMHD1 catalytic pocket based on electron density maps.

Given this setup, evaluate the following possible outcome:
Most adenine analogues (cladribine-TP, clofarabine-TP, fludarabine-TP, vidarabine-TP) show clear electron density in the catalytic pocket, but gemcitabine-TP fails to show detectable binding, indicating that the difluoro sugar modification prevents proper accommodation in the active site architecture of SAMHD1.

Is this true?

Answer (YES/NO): NO